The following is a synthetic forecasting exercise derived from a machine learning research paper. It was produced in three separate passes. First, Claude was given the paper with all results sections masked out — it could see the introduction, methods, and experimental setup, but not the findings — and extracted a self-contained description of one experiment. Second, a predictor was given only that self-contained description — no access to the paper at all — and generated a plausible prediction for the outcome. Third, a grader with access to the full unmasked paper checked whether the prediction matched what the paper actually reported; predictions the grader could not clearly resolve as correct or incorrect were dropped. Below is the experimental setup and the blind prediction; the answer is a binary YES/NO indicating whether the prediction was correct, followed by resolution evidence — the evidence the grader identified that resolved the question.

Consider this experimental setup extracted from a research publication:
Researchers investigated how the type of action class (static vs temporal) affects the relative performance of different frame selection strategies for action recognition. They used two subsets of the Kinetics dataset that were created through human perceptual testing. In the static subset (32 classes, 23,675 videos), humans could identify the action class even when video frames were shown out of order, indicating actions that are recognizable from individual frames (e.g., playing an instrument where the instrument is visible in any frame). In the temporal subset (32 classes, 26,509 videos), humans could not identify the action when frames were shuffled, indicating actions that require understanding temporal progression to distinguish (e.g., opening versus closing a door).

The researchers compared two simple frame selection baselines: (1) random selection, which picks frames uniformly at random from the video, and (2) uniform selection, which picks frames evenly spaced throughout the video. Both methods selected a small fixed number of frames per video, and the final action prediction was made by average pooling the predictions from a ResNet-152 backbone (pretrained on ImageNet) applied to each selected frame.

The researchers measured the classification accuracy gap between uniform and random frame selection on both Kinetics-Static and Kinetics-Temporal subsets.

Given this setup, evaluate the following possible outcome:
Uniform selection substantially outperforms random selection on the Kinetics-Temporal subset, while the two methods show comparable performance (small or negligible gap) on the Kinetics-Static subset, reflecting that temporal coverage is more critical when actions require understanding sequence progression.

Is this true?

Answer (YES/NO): NO